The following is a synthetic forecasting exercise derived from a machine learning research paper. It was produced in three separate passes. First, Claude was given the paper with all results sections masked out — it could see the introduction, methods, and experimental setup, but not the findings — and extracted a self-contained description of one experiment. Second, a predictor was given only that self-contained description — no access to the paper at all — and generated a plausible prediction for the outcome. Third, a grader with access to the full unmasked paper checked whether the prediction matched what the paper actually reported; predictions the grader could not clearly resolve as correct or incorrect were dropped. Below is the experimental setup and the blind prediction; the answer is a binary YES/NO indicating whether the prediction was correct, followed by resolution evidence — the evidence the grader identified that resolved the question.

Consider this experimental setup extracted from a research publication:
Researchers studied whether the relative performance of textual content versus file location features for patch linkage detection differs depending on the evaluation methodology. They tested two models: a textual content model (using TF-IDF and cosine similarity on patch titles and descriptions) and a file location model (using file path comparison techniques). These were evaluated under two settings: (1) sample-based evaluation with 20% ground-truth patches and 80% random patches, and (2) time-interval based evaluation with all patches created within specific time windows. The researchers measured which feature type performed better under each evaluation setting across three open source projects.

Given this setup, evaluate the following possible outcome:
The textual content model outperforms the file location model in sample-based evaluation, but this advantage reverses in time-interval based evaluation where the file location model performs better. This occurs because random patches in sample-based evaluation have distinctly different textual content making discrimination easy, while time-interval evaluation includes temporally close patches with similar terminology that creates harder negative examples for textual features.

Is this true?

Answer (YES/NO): NO